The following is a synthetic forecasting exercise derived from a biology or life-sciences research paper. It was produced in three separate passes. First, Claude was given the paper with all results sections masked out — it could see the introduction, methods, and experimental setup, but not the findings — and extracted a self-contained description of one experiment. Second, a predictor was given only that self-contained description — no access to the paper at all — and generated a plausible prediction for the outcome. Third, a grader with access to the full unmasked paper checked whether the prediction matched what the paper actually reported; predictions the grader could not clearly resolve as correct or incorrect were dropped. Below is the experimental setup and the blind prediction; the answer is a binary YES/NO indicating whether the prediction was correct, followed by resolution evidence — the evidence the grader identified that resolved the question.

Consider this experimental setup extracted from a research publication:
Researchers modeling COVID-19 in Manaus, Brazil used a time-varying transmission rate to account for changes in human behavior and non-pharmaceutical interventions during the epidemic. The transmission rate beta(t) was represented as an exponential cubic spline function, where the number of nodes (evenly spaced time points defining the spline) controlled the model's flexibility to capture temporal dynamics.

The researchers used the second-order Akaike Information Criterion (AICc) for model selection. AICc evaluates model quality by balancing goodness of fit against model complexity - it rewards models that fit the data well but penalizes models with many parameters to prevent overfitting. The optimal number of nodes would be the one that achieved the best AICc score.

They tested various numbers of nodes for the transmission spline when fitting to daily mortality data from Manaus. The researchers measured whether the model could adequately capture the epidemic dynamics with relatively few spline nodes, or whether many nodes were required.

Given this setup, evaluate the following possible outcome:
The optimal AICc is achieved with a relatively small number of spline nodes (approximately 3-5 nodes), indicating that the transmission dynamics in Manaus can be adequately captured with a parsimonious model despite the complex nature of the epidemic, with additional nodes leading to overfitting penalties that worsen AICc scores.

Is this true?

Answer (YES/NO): NO